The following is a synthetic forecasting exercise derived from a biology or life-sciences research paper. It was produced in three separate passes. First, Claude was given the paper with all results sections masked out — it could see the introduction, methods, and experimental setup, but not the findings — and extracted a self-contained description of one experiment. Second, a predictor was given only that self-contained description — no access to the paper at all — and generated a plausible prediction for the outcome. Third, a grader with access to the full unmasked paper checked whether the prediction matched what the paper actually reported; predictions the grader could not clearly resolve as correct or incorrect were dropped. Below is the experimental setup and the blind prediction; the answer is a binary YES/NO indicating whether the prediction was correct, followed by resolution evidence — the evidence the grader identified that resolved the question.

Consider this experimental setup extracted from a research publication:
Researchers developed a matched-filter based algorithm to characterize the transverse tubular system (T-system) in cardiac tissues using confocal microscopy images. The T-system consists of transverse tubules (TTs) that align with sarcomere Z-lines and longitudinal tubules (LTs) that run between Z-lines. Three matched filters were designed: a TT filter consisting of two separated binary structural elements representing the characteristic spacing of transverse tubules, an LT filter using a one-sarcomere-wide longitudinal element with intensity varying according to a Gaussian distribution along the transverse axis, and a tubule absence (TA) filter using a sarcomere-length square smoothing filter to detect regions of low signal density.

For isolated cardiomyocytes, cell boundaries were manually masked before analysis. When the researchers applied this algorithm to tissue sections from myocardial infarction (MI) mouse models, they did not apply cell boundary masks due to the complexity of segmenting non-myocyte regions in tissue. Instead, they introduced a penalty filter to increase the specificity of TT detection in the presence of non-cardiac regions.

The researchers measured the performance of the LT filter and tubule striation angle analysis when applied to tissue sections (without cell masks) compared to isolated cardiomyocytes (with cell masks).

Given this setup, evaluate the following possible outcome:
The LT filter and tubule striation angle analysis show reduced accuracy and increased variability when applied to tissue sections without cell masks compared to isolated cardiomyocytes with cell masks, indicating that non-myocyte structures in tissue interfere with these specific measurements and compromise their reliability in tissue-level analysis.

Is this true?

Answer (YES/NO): YES